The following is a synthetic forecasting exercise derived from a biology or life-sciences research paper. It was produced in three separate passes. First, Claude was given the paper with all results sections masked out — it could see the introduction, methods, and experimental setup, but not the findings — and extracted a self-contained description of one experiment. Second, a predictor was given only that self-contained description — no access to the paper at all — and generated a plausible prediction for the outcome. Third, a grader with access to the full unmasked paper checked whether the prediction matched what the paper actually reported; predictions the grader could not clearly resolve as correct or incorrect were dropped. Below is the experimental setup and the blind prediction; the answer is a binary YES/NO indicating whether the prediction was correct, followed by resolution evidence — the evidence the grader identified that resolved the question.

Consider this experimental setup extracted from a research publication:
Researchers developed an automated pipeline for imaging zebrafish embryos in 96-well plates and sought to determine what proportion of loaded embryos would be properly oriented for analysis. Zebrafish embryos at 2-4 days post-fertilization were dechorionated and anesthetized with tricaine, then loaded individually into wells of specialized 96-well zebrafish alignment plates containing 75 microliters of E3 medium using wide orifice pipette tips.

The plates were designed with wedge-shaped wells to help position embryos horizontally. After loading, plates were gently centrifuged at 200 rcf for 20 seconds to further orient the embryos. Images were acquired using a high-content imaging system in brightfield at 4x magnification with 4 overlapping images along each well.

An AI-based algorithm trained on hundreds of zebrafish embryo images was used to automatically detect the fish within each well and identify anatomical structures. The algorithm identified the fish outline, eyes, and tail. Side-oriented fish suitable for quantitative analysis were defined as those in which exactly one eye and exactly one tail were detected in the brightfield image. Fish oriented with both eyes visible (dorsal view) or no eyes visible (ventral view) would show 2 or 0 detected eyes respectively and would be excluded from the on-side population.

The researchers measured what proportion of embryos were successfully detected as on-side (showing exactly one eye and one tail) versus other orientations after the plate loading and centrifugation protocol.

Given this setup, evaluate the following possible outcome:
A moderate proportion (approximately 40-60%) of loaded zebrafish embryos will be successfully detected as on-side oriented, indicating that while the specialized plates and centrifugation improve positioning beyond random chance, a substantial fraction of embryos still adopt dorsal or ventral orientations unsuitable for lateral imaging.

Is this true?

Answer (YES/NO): NO